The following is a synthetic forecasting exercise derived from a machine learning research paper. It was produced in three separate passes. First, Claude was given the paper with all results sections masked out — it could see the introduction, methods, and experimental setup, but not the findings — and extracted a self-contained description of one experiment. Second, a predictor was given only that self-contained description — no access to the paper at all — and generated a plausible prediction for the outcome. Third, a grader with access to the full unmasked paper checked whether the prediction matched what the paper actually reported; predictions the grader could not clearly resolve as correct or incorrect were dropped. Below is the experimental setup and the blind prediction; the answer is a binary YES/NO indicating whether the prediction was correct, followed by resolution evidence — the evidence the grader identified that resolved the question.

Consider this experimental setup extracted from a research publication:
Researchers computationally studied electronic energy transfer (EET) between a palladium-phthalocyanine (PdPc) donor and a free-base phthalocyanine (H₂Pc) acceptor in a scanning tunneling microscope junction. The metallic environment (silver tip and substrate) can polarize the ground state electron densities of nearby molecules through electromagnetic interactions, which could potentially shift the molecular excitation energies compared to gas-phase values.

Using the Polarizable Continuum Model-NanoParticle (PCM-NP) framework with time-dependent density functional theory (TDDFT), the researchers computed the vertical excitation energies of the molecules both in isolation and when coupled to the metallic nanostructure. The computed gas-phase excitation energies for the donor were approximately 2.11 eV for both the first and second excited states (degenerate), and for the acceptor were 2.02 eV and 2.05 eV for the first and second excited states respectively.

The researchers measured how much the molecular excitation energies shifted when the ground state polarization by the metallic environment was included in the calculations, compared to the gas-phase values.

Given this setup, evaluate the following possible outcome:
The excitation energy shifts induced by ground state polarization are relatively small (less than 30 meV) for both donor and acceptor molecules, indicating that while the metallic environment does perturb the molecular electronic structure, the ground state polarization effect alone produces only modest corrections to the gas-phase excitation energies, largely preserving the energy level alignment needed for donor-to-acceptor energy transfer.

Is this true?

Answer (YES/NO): YES